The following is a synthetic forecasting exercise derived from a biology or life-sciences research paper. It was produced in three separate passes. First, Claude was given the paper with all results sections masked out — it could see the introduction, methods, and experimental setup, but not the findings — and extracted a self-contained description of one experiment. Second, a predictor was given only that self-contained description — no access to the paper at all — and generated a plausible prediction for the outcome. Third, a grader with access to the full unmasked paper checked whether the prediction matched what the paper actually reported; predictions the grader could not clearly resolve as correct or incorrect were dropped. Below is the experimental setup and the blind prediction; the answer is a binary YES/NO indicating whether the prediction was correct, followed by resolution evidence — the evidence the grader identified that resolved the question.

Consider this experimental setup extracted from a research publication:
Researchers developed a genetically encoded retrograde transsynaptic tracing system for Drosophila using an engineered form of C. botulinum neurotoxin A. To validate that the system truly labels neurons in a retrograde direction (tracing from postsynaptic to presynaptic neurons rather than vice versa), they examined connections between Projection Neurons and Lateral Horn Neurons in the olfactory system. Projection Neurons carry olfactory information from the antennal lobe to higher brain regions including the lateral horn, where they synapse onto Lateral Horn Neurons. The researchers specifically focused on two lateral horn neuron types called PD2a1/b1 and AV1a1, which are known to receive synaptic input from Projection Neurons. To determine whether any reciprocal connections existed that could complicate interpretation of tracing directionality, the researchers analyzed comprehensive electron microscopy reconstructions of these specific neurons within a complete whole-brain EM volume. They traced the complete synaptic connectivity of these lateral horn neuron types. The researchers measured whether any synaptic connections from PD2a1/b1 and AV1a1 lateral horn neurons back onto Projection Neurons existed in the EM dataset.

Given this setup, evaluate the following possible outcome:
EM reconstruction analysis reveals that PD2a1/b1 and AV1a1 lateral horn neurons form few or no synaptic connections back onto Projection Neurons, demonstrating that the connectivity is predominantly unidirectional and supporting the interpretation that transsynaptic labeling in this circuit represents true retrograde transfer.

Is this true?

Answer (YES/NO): YES